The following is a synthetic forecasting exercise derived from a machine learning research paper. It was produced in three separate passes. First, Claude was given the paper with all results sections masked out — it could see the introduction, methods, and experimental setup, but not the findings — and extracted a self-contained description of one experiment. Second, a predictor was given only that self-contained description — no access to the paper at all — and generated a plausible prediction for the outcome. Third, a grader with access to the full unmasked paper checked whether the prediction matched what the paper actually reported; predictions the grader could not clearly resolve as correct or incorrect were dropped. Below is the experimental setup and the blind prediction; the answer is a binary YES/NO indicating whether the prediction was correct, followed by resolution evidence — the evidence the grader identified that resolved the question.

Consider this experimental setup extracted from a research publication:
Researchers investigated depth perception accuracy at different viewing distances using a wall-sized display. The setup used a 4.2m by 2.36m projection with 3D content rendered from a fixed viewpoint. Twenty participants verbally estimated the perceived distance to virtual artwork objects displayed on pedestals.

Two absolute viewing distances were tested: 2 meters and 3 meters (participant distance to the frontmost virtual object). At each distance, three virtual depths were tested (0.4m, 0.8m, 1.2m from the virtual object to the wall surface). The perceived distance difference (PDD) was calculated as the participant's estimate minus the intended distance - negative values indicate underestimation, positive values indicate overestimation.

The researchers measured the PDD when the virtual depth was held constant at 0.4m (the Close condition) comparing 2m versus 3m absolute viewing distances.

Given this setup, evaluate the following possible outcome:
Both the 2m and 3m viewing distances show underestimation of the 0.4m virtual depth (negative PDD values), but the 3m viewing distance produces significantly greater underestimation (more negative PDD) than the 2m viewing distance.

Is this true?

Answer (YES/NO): NO